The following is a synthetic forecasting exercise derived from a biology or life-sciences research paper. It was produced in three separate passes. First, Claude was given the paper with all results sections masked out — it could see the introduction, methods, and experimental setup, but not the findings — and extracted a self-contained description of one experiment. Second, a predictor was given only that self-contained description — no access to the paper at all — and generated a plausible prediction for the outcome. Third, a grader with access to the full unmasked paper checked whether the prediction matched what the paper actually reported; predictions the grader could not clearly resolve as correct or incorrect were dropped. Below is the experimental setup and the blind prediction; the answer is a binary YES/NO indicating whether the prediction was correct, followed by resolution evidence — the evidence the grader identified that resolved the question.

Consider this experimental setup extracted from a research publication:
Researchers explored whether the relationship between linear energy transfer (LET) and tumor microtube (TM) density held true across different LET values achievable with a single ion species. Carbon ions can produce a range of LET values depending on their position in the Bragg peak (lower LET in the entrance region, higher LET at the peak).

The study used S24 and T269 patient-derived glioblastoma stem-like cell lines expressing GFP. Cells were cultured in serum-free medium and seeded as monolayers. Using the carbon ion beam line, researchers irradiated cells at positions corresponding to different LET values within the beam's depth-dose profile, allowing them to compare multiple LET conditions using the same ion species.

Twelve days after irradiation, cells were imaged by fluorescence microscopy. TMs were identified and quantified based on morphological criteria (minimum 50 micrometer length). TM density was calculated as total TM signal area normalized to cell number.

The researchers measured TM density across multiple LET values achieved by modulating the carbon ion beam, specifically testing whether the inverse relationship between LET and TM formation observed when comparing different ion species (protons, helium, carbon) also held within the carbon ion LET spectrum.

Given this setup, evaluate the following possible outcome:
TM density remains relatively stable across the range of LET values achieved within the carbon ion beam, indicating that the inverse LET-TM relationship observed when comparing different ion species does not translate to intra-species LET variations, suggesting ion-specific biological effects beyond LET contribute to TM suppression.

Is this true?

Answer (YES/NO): NO